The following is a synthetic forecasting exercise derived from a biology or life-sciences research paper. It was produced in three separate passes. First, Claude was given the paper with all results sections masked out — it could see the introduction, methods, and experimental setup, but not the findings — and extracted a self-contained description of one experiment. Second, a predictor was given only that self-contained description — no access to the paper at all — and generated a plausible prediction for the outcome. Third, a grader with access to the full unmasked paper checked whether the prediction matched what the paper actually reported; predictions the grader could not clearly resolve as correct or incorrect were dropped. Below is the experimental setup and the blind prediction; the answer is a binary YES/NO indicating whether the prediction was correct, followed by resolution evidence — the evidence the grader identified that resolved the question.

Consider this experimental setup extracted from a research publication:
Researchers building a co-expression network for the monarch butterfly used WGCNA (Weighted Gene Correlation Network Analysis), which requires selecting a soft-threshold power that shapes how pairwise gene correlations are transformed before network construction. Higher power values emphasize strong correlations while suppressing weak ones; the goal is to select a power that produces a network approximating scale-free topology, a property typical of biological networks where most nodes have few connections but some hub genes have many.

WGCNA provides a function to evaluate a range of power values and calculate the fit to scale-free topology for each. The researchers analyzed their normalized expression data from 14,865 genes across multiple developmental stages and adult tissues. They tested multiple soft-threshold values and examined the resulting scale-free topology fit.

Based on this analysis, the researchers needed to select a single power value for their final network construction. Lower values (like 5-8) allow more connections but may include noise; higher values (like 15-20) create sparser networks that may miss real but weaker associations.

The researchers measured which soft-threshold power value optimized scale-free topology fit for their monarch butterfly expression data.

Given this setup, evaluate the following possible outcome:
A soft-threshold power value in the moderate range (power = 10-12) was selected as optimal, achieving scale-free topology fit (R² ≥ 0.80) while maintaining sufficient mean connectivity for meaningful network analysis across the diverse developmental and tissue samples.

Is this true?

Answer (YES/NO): NO